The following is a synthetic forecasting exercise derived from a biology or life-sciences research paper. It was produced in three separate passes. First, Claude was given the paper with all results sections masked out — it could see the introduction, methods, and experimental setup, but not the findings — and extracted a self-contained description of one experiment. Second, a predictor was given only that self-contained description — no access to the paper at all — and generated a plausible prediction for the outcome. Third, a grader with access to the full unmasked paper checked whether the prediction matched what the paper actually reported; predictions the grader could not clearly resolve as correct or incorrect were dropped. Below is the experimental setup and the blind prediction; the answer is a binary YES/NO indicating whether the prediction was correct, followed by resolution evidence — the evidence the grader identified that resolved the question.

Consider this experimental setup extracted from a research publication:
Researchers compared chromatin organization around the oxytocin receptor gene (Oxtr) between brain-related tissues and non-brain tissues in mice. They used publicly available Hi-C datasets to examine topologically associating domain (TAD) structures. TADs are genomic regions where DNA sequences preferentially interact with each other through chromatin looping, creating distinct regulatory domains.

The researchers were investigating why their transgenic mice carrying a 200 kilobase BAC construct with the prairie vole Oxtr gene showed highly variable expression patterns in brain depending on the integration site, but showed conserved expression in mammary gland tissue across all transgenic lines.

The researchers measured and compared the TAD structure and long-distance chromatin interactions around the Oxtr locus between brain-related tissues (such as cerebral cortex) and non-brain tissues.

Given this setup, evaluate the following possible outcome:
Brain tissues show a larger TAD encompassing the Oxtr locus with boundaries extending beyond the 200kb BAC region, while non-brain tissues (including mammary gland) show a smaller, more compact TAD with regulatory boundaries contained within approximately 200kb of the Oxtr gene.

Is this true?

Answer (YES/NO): NO